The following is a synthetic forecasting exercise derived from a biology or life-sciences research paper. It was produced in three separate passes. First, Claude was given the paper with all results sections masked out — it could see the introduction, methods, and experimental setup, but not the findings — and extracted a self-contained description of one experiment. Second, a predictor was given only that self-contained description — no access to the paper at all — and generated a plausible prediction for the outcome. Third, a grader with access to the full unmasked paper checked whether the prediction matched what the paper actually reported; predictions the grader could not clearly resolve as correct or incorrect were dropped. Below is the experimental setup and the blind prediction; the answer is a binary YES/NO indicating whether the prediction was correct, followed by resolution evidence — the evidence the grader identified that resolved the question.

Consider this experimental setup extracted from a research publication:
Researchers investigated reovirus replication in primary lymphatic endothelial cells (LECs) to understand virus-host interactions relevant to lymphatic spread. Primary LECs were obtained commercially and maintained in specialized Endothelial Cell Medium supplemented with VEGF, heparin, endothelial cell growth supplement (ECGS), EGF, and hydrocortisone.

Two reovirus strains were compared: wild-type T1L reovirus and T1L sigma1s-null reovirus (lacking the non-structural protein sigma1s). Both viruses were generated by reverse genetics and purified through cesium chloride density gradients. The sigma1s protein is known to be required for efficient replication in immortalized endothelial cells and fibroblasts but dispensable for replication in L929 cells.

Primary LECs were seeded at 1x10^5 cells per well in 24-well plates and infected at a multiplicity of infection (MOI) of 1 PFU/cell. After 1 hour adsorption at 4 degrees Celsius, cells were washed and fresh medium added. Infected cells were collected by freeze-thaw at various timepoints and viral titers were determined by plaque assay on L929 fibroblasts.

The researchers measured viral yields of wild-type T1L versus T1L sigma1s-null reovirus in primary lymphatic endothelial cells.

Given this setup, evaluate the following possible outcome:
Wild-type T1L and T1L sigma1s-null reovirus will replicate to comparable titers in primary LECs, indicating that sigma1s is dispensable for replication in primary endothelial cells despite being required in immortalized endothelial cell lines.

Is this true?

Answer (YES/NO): NO